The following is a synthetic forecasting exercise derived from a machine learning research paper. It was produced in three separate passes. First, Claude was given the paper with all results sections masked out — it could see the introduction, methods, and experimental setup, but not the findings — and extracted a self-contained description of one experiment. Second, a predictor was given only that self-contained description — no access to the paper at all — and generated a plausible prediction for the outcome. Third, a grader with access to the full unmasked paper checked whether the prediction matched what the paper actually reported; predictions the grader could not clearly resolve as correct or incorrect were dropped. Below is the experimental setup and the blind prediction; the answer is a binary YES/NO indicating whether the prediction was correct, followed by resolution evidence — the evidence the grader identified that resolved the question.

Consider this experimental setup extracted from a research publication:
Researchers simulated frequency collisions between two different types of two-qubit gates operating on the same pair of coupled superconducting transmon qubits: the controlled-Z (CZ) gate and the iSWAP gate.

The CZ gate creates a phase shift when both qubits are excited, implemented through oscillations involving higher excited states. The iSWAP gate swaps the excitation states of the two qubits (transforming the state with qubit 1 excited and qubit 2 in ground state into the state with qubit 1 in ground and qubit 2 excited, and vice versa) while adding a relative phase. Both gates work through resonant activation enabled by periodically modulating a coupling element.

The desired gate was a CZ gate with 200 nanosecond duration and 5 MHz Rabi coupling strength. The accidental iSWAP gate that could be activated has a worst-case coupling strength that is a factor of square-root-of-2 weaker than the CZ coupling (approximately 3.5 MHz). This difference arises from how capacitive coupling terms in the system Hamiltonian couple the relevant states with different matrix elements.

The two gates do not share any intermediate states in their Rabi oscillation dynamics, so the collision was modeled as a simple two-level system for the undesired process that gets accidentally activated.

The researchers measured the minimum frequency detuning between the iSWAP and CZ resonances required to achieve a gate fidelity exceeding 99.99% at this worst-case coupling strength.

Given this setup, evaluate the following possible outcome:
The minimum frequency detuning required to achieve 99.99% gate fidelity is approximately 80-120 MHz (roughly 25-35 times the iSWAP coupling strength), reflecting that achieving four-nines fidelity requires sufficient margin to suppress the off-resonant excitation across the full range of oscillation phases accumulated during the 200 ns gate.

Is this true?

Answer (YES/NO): NO